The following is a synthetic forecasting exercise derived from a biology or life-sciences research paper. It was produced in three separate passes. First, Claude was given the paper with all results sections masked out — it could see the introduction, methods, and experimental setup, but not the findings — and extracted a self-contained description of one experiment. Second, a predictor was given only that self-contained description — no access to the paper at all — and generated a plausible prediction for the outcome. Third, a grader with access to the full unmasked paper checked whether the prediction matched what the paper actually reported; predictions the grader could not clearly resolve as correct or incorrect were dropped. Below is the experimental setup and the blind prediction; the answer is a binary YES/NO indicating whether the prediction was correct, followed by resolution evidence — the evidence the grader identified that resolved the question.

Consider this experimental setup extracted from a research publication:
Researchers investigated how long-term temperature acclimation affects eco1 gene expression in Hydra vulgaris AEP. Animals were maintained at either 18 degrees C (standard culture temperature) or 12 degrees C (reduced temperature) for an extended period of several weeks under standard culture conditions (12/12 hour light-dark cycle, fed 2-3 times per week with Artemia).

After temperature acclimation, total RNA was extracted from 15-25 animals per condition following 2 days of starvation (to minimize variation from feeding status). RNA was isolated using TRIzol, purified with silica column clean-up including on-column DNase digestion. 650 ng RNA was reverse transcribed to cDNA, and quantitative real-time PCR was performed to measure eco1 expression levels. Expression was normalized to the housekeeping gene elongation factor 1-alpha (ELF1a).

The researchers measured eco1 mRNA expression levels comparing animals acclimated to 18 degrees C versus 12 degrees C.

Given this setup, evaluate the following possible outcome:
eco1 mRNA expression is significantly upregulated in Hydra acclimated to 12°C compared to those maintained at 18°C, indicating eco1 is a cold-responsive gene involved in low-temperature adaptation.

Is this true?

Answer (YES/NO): YES